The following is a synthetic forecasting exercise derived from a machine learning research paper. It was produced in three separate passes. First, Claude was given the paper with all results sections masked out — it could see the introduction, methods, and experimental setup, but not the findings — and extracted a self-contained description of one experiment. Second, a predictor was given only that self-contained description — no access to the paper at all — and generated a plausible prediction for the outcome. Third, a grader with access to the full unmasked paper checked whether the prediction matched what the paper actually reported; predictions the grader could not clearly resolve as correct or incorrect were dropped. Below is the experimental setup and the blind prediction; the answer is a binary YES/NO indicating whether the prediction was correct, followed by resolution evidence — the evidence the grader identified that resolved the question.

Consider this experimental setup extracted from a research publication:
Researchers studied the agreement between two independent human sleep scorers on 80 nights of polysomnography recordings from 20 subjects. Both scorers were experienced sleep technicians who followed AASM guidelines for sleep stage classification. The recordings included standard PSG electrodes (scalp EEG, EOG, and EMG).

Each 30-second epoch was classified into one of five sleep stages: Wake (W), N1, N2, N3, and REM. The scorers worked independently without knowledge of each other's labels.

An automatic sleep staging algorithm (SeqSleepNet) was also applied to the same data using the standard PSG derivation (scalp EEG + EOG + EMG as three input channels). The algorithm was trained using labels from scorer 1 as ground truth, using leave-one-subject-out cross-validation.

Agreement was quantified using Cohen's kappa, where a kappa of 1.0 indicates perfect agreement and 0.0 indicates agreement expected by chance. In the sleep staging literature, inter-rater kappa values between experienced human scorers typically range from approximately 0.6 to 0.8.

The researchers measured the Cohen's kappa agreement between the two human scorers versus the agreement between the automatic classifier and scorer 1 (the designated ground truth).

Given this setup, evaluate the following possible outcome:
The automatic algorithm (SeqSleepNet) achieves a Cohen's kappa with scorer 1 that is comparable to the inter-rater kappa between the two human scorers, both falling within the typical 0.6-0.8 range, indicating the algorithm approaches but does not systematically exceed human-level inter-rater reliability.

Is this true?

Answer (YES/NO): NO